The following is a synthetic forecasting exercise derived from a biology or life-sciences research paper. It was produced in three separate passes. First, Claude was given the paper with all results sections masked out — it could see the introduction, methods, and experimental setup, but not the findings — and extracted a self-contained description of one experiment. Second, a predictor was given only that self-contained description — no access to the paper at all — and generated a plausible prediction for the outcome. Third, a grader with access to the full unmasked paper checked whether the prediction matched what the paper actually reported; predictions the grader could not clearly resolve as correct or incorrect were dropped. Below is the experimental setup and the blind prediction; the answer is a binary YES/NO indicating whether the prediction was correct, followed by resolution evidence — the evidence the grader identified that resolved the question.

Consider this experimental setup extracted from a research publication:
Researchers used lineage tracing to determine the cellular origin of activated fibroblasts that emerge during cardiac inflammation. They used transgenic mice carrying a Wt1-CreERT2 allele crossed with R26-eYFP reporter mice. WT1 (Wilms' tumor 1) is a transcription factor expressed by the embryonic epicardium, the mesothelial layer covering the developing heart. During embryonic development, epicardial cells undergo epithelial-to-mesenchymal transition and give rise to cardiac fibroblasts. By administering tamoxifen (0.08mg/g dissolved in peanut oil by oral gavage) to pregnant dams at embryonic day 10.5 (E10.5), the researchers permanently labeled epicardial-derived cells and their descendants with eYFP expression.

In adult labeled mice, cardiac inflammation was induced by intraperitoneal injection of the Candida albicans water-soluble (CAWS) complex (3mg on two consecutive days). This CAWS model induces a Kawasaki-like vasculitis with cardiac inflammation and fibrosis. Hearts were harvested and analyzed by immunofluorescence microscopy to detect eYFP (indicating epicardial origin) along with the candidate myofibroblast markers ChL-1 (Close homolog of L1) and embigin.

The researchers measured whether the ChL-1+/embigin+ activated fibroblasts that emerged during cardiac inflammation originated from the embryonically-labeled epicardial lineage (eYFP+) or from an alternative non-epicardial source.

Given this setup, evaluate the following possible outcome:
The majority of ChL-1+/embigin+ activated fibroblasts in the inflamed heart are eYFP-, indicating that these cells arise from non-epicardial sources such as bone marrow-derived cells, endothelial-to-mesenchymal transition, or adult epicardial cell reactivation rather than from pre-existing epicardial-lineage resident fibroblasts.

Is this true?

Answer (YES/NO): NO